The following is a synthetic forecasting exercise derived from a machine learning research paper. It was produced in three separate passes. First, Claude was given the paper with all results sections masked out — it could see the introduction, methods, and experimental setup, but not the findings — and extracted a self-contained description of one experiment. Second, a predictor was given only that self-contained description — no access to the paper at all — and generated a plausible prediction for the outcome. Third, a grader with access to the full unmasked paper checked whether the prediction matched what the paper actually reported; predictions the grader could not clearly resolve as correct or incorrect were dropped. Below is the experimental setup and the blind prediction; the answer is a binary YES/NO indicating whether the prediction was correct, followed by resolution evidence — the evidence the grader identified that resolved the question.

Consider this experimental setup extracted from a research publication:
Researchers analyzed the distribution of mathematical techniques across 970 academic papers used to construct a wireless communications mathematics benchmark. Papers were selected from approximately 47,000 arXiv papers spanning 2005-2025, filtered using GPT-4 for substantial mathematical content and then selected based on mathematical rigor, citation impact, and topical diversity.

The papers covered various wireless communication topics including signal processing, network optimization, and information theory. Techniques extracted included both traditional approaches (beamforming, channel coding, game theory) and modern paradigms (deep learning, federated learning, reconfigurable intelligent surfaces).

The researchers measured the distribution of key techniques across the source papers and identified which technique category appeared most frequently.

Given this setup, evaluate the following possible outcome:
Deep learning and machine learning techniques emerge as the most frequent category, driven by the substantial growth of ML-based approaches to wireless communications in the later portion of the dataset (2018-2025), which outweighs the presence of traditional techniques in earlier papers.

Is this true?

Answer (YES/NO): YES